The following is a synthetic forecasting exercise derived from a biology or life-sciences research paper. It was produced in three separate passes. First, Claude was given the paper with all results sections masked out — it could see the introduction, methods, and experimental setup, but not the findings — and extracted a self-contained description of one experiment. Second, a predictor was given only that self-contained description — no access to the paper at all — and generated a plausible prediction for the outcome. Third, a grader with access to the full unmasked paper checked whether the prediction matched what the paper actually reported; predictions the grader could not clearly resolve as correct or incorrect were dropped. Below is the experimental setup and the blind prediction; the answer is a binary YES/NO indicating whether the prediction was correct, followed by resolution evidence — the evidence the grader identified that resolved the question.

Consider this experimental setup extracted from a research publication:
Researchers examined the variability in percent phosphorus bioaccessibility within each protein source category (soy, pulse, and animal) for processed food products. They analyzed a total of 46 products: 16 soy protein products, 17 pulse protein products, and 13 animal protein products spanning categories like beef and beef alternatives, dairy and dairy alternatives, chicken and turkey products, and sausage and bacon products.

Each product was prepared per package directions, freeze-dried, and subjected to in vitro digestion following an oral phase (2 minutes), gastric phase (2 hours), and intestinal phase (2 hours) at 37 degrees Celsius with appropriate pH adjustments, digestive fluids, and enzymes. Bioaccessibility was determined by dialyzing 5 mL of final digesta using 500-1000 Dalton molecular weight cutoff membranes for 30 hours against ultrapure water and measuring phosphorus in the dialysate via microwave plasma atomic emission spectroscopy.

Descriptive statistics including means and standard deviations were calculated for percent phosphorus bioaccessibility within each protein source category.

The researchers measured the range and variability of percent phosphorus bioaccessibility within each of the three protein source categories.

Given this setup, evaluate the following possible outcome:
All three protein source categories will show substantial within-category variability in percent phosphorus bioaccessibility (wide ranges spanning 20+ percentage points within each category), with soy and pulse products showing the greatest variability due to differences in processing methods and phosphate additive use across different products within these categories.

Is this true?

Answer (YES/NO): NO